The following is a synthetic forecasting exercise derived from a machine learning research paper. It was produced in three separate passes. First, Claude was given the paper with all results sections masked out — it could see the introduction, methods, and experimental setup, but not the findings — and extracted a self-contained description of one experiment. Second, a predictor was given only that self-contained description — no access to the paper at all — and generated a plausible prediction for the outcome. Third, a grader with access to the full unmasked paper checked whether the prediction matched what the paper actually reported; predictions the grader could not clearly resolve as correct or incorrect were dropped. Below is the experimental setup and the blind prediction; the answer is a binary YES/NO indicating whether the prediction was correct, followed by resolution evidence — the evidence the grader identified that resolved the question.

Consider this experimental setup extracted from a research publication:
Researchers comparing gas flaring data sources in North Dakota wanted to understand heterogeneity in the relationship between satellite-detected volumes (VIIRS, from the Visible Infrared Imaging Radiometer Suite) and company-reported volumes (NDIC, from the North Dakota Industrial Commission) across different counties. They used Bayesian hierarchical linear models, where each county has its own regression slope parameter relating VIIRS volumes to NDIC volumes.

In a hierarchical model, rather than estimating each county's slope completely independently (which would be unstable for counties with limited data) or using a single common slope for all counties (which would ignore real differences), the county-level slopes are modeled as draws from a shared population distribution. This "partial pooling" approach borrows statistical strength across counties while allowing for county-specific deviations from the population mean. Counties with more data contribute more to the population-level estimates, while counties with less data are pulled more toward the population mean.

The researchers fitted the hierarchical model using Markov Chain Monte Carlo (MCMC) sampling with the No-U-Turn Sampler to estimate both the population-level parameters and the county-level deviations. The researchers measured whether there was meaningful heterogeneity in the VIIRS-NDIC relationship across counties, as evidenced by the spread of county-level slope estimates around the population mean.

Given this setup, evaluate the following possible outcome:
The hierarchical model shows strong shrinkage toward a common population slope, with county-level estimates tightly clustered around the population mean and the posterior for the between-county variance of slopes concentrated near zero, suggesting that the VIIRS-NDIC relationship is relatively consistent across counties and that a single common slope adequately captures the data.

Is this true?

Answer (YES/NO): NO